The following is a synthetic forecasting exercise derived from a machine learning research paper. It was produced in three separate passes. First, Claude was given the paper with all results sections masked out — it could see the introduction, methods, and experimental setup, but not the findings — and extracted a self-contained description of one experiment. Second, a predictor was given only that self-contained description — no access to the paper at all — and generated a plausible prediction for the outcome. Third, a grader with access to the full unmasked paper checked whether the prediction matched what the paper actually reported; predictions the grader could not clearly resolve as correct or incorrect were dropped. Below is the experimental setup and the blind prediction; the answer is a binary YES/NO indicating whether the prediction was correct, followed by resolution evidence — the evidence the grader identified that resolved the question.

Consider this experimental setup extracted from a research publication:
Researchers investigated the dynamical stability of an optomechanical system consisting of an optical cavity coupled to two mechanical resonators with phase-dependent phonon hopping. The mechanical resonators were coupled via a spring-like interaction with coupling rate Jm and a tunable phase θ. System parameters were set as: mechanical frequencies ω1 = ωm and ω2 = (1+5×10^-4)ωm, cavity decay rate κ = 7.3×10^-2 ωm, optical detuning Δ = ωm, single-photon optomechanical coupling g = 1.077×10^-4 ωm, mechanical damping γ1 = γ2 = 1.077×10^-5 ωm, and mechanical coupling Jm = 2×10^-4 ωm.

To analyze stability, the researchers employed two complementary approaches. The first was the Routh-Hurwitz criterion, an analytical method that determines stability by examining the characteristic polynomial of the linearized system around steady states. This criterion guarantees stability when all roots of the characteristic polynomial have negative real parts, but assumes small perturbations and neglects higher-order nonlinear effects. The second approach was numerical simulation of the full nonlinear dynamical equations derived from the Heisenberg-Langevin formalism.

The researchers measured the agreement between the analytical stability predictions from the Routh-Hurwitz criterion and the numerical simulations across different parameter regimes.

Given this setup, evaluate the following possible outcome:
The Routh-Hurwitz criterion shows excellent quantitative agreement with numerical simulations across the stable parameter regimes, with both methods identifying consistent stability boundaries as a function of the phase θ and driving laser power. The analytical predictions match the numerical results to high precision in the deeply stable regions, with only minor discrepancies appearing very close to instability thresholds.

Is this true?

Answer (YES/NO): NO